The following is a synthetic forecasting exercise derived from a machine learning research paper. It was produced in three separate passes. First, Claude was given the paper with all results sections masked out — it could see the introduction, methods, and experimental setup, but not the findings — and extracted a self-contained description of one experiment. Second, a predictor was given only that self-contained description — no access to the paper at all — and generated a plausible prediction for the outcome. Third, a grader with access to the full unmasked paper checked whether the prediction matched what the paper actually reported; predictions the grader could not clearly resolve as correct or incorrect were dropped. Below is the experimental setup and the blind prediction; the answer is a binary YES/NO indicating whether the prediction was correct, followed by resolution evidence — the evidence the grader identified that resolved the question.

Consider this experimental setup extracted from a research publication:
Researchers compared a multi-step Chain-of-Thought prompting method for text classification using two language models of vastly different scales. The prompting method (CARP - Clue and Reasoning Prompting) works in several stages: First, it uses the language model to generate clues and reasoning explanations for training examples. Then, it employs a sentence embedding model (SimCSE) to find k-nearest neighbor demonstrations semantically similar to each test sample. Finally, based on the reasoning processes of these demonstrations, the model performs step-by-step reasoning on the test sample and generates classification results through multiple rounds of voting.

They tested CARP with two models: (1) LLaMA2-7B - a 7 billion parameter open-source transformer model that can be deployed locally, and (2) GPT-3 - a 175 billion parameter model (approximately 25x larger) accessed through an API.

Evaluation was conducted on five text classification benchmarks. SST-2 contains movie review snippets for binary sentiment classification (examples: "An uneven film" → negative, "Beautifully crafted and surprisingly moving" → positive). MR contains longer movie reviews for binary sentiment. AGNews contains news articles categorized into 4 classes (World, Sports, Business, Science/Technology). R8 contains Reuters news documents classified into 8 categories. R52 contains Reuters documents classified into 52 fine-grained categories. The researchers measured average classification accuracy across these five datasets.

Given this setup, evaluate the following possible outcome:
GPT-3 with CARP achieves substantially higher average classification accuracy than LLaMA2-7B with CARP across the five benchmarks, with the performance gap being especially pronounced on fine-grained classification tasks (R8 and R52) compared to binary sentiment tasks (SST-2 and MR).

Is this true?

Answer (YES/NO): YES